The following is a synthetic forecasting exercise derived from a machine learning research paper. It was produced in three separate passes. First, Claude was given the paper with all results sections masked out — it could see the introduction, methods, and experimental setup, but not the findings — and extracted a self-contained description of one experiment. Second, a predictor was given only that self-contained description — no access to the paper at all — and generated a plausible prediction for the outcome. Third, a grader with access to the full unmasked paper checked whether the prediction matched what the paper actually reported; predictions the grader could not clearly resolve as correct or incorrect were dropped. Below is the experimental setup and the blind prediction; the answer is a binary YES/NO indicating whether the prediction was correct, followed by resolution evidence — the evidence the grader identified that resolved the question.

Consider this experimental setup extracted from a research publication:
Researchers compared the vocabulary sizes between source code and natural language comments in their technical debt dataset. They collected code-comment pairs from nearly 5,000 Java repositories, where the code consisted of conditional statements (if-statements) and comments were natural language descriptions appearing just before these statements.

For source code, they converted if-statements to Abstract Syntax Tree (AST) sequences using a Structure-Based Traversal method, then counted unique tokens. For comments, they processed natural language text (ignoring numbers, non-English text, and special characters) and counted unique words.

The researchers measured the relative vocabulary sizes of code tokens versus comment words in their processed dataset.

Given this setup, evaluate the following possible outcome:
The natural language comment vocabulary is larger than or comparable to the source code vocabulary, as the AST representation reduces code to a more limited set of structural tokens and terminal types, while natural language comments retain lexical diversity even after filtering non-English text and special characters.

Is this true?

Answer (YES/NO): NO